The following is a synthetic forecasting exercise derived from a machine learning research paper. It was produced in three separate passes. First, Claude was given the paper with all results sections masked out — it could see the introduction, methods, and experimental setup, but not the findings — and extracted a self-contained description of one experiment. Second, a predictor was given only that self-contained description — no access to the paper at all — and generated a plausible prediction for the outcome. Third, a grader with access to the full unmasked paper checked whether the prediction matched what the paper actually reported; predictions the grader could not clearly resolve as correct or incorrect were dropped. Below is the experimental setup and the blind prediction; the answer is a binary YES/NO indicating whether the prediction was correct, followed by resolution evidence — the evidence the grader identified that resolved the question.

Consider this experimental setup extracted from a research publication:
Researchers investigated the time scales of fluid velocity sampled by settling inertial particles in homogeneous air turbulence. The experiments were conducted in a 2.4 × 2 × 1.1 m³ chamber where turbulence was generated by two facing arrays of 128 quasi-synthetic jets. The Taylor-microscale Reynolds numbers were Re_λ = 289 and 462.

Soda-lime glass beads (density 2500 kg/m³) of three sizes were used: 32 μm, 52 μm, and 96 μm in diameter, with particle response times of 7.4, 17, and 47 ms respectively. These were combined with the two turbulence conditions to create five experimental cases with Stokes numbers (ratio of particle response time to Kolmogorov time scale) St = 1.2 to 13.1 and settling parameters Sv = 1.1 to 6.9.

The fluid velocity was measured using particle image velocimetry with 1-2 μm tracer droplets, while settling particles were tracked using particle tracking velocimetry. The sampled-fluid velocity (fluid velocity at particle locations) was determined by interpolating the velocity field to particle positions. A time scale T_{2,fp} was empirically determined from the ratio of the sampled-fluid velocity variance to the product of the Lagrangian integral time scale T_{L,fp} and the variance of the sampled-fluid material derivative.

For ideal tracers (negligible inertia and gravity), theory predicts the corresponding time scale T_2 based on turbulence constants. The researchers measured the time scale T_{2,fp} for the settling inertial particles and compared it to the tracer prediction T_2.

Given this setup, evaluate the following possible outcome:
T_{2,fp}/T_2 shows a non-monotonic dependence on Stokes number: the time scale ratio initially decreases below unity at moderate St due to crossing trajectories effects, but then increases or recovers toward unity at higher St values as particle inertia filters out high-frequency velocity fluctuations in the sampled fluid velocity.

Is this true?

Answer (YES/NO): NO